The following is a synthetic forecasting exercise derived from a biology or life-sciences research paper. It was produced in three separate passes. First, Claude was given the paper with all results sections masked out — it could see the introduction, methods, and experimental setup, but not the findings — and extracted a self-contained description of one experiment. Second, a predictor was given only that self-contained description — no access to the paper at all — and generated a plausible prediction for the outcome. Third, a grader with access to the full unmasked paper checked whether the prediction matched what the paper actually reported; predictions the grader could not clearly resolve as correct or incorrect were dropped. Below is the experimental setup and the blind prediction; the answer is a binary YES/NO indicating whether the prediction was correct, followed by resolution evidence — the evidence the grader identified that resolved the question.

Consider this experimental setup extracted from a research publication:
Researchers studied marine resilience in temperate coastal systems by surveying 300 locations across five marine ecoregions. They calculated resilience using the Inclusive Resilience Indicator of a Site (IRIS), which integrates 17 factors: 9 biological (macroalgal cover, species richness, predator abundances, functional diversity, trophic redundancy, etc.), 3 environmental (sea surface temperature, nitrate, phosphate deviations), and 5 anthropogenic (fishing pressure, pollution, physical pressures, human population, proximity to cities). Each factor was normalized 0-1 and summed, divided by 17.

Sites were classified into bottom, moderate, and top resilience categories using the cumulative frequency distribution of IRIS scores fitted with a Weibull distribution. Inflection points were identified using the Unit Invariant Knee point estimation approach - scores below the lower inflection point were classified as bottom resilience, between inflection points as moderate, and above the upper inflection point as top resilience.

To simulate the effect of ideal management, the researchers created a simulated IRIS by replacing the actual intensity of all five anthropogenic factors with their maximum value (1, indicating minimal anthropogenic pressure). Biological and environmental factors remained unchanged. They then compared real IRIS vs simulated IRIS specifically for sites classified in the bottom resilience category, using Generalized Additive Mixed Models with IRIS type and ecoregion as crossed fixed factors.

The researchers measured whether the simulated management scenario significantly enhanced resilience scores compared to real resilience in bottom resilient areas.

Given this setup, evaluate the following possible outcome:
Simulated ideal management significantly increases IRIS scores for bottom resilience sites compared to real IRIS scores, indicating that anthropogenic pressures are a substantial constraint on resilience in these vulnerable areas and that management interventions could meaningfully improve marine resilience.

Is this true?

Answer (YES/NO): YES